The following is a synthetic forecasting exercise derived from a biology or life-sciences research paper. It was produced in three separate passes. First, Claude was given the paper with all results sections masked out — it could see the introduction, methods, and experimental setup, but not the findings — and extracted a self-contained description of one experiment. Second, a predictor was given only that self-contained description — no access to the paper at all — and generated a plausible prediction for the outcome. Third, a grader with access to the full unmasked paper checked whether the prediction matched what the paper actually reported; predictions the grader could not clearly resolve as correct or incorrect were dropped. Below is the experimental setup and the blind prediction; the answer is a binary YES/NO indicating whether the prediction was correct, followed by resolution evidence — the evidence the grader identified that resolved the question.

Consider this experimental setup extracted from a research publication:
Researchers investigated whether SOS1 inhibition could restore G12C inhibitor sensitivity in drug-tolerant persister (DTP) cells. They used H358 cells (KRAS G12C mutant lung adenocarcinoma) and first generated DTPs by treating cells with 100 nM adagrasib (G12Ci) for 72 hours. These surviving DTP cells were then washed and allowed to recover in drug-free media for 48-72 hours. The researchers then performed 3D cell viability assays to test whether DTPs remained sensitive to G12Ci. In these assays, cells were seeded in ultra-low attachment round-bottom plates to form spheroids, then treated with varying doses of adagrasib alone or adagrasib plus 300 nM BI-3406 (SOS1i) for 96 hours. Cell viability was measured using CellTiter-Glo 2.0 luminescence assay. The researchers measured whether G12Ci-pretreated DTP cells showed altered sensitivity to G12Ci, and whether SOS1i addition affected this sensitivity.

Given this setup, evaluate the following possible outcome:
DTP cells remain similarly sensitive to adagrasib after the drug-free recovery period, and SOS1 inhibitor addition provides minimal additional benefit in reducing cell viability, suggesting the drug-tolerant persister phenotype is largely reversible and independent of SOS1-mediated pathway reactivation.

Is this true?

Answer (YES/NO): NO